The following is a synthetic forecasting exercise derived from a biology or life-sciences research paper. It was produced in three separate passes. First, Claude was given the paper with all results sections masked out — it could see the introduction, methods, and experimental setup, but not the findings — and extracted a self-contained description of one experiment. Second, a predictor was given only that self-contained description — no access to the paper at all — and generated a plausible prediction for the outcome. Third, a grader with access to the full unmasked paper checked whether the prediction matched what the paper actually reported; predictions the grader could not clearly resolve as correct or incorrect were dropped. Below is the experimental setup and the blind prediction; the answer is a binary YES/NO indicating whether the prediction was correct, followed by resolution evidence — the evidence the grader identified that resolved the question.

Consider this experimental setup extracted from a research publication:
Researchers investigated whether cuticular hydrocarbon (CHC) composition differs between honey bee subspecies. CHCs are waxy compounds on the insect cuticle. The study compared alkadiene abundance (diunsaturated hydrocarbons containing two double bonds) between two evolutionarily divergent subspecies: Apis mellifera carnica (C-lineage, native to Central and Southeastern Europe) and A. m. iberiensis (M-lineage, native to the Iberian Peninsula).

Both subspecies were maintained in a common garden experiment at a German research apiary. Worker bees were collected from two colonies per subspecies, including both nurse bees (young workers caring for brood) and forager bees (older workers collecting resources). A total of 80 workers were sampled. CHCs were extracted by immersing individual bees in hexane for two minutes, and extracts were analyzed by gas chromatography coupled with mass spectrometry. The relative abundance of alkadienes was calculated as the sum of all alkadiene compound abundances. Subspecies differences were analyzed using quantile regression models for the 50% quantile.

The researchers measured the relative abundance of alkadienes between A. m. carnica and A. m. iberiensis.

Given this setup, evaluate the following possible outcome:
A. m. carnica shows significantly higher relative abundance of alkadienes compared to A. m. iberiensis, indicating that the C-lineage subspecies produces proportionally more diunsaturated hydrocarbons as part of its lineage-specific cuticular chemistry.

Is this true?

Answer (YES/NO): NO